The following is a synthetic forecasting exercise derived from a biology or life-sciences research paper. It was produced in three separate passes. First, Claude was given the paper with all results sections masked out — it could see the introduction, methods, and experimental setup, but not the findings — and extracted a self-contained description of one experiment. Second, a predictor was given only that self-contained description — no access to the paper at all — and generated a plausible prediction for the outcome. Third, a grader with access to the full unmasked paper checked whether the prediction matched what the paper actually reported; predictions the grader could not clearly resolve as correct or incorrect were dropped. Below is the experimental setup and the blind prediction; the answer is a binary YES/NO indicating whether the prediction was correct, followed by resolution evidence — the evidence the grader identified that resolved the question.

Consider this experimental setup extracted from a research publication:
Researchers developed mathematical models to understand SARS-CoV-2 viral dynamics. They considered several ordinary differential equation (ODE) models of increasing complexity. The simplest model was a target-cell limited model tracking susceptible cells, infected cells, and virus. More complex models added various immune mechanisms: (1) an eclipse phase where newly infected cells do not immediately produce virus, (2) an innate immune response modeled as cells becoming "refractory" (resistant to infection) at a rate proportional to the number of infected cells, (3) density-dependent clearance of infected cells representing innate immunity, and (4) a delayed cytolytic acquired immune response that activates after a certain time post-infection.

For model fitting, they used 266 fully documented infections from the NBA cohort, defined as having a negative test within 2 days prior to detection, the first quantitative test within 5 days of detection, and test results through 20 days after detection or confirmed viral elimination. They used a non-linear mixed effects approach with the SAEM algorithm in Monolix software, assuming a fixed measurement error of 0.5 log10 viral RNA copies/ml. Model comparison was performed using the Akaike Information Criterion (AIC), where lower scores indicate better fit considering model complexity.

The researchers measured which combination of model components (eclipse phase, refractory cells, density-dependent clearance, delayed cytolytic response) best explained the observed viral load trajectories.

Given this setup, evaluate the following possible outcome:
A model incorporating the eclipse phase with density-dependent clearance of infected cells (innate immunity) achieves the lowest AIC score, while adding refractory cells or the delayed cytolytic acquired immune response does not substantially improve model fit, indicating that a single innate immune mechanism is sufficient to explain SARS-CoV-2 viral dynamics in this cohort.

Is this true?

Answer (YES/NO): NO